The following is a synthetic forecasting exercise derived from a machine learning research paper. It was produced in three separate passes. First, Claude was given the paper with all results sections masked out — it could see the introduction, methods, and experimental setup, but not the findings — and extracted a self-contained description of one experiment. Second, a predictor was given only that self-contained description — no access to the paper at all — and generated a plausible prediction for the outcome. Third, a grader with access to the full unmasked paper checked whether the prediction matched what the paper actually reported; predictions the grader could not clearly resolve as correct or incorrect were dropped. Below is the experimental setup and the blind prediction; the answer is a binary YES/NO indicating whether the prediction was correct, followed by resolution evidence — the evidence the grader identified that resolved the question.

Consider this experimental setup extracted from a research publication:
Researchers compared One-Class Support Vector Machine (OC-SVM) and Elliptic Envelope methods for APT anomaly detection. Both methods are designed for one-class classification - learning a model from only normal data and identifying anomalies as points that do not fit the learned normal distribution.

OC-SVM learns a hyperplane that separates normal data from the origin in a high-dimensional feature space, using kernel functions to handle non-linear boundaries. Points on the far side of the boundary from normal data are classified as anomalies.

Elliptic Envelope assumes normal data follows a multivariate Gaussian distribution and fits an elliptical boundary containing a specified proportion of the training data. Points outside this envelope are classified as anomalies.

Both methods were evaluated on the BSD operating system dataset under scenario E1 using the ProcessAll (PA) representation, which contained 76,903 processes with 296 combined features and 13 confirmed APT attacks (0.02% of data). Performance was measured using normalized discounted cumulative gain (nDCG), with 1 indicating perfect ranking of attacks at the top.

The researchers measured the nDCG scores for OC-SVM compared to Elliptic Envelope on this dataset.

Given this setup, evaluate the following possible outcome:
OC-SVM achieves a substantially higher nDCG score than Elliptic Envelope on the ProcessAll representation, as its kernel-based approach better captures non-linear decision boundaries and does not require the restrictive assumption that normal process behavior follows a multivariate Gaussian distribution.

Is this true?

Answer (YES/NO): NO